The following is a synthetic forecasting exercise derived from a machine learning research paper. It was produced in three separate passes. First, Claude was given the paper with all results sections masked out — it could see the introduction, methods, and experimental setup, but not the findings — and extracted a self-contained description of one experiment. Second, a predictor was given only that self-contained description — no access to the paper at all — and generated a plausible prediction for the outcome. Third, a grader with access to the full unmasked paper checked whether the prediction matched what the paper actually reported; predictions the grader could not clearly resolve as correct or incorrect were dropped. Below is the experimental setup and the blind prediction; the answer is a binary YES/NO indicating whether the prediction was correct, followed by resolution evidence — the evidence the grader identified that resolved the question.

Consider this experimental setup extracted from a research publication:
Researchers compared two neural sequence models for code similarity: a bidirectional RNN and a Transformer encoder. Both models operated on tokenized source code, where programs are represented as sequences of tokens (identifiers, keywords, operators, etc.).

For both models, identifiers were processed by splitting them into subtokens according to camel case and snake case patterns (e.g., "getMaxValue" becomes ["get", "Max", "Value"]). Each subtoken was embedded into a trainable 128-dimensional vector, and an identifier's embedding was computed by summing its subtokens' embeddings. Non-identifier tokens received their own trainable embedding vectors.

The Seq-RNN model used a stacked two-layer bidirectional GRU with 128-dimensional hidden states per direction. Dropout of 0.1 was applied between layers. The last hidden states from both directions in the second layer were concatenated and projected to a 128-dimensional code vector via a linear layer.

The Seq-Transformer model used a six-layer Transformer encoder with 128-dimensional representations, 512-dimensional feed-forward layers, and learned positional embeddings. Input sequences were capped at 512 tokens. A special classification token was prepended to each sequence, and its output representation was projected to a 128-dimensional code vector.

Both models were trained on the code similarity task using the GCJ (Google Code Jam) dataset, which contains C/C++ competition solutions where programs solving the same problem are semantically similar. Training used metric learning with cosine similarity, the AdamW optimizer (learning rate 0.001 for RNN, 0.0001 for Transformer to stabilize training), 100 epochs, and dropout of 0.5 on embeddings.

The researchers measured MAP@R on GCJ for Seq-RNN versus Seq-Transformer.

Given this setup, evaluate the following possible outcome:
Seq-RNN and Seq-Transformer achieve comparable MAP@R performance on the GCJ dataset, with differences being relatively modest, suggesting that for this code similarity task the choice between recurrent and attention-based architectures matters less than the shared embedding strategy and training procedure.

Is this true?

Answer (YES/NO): NO